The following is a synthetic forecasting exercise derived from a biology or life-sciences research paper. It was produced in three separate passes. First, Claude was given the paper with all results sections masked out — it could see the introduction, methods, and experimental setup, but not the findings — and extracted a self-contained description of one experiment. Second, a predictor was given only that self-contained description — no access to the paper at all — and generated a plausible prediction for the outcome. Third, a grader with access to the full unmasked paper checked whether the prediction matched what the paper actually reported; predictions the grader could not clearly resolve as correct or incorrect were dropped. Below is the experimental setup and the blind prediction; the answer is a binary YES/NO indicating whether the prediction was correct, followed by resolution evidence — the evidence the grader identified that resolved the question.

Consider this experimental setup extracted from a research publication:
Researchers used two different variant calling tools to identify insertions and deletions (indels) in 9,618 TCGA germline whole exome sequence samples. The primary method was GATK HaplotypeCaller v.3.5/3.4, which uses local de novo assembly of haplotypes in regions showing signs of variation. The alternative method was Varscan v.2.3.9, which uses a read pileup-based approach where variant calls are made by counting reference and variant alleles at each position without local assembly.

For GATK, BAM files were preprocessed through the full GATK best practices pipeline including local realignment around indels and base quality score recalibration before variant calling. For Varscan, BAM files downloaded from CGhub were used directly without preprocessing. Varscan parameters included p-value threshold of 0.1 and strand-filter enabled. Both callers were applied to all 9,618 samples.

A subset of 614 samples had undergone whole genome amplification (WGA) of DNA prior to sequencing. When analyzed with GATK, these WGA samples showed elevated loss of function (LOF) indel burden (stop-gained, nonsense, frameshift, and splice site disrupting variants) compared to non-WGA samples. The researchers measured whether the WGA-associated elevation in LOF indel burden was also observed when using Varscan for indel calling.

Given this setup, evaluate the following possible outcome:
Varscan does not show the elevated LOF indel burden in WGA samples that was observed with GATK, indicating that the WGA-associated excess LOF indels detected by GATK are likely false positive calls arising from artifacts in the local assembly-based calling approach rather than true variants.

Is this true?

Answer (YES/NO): YES